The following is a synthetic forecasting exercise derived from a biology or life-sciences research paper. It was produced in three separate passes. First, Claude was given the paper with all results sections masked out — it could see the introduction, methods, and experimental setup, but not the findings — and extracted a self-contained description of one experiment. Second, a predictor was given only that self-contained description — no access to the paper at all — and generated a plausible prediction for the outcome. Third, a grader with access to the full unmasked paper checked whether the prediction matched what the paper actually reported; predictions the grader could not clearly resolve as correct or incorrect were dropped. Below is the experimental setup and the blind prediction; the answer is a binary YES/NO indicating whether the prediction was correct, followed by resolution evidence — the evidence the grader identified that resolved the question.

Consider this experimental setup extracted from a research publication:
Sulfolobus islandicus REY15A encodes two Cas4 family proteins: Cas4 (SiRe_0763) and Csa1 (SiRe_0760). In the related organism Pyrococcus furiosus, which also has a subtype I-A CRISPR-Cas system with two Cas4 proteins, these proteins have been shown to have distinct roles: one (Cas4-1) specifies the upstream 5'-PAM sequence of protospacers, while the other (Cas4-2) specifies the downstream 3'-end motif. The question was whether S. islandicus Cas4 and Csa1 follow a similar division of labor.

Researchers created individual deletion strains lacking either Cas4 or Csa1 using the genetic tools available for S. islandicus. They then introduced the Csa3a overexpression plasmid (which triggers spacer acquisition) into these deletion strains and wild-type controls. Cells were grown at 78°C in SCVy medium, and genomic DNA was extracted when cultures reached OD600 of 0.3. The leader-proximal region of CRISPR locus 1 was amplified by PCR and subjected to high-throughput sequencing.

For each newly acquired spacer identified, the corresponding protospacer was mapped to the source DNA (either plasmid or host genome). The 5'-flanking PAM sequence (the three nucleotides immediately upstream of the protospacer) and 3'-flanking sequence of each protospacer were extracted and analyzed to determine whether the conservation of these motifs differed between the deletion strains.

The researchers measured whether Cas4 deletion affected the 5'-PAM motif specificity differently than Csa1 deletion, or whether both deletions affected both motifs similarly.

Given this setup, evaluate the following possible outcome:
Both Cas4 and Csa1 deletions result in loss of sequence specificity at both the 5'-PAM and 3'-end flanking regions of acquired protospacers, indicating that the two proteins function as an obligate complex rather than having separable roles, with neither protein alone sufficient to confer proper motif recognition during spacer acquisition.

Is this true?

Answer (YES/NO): YES